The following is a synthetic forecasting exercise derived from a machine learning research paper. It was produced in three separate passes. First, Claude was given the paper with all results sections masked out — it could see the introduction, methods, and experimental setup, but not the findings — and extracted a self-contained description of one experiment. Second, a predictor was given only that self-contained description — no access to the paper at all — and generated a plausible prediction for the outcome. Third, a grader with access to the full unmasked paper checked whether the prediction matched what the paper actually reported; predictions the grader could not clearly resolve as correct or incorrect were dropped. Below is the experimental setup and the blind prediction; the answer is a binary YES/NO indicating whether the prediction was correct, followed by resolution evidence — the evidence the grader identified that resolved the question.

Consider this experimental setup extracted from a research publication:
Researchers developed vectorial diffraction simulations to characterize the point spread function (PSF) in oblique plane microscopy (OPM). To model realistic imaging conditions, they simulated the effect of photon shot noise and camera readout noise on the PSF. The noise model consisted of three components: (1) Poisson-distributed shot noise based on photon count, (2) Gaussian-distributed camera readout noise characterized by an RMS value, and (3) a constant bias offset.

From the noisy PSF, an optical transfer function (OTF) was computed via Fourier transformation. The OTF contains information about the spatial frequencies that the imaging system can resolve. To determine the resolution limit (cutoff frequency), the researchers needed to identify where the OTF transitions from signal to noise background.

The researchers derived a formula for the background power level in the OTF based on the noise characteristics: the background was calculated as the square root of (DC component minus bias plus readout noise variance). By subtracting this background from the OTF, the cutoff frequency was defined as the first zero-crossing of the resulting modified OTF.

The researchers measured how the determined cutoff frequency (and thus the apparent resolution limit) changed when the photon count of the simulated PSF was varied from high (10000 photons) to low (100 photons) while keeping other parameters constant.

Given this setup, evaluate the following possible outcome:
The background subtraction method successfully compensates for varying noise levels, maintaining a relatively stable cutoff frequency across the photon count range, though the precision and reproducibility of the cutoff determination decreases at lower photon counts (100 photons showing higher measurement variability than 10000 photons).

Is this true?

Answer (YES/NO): NO